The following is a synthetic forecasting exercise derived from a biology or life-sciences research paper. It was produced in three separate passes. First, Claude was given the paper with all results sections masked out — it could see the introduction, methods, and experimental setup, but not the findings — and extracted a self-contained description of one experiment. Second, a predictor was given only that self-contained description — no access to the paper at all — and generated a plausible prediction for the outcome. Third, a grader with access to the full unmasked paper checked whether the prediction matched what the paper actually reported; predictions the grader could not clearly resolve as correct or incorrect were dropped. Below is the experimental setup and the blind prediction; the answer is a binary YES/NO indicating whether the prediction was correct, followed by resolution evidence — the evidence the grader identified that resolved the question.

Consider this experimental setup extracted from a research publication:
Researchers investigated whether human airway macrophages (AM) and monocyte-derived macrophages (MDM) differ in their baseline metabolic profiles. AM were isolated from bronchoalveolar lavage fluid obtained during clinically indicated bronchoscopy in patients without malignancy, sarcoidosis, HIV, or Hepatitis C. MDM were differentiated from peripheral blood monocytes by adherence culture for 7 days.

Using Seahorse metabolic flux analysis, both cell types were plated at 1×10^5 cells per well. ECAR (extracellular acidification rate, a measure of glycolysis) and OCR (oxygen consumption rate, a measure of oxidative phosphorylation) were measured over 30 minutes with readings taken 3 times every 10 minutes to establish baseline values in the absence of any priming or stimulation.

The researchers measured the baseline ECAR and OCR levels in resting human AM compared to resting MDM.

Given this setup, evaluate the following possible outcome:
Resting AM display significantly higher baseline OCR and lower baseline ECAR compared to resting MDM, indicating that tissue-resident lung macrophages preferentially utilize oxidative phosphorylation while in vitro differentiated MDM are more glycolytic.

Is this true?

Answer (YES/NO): NO